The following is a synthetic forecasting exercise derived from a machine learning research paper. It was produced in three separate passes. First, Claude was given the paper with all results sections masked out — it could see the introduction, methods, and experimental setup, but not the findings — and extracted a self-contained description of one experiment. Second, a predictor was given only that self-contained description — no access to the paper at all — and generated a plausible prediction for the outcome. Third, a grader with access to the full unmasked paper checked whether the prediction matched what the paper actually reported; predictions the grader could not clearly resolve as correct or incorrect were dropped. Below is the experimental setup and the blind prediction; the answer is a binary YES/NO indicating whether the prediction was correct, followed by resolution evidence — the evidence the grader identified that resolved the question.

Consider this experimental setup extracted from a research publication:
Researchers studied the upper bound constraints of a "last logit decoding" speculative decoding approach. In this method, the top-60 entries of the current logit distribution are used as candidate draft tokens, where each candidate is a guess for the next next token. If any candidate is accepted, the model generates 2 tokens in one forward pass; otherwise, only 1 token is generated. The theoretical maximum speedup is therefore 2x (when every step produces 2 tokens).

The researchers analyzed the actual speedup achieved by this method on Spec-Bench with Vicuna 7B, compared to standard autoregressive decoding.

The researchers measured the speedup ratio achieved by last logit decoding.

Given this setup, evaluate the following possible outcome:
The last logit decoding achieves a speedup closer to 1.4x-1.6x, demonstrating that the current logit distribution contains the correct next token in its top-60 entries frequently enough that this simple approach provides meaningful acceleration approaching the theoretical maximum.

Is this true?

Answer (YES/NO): NO